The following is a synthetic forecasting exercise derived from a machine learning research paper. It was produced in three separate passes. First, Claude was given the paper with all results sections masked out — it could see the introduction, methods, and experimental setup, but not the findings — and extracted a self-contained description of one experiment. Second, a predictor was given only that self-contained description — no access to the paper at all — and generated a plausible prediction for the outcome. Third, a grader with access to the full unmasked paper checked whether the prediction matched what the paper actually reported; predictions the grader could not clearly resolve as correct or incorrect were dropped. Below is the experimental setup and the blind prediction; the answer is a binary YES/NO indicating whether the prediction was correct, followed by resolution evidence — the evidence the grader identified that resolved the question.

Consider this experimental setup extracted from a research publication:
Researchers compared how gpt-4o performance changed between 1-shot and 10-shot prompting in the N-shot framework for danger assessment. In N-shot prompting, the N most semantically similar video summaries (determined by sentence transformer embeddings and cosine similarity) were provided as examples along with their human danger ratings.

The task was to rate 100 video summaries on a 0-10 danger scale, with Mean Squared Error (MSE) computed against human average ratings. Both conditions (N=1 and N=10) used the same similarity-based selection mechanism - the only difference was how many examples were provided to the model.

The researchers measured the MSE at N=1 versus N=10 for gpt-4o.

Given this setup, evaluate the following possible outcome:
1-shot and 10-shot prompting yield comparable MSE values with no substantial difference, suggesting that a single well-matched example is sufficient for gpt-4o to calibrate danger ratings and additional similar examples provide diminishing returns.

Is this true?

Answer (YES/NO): NO